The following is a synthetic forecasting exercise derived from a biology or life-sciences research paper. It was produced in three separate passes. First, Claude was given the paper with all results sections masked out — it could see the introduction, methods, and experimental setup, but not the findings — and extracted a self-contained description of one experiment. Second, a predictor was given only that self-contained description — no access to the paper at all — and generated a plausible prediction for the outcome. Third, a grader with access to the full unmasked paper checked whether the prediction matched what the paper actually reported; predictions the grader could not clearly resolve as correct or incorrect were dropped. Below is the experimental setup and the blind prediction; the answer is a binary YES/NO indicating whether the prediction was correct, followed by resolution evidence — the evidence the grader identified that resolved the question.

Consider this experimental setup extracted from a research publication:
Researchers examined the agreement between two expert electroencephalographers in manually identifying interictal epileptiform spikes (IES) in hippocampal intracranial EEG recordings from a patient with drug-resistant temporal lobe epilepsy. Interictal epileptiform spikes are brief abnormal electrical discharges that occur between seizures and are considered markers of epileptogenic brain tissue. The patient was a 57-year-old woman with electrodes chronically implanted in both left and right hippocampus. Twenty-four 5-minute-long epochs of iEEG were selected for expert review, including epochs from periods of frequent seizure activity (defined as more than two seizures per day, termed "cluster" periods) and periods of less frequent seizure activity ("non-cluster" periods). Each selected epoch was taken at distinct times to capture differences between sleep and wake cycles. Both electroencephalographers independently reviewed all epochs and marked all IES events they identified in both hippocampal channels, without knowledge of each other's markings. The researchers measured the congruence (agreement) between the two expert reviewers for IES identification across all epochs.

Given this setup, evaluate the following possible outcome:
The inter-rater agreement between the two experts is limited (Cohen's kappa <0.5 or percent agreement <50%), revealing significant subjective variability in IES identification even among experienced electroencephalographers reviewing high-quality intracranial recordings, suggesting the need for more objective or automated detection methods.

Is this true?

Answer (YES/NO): NO